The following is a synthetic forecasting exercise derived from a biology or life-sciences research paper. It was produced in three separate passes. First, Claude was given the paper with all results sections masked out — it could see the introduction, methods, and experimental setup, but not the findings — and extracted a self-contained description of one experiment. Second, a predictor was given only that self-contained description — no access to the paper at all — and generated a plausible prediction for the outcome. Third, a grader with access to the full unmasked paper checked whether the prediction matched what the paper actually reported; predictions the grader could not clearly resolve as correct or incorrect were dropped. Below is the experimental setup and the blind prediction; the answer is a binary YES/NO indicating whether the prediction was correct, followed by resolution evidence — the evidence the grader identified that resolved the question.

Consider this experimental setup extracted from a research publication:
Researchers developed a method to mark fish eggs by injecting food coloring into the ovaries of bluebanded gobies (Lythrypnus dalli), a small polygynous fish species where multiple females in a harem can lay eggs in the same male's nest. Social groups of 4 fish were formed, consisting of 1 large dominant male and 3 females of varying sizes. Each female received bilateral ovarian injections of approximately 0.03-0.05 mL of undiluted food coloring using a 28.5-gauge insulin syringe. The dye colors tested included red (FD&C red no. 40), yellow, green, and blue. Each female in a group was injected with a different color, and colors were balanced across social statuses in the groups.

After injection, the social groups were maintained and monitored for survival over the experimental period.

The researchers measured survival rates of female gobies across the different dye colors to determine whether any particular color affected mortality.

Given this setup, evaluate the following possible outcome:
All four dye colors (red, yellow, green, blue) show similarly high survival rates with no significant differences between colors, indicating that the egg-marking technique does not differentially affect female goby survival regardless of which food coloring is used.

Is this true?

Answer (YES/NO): NO